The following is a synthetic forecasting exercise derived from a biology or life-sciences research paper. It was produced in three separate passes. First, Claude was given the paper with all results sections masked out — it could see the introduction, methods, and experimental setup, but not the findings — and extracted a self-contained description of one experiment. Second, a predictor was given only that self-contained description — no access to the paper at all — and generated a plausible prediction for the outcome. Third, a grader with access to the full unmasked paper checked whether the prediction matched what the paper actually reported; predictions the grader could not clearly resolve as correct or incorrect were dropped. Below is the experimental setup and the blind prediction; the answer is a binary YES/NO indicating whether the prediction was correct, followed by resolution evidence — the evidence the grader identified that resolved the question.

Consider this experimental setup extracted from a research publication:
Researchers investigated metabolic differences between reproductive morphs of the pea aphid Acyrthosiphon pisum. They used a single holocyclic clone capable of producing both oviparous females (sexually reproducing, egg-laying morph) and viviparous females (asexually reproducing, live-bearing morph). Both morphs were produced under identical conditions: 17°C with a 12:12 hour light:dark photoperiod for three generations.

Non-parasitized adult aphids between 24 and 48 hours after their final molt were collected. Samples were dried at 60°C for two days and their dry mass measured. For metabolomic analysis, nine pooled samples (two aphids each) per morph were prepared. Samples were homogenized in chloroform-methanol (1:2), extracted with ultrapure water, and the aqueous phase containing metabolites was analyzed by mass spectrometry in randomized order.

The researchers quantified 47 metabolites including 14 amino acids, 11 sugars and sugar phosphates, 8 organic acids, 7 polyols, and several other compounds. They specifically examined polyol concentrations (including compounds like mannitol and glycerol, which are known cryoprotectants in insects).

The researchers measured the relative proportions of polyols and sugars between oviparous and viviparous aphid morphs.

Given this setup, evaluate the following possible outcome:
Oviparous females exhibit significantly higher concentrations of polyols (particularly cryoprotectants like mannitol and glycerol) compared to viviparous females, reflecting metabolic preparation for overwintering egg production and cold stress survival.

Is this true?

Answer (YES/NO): NO